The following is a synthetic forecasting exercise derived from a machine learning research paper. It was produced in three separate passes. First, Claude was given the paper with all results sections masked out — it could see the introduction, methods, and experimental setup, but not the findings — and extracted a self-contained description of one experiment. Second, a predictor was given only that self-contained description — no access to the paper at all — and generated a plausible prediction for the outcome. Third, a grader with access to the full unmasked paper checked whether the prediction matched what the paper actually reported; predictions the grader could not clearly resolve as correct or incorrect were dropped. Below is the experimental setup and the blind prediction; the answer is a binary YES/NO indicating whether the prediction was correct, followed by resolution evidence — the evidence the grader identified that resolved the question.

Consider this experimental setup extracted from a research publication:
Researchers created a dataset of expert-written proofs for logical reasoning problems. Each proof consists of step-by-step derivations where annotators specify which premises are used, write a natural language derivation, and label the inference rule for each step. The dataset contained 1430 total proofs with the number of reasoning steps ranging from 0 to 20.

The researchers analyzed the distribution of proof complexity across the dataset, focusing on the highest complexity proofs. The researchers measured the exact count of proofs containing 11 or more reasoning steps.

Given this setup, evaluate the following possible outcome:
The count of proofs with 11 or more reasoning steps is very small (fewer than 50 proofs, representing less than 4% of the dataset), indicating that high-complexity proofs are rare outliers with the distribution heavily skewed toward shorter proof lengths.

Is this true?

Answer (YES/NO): NO